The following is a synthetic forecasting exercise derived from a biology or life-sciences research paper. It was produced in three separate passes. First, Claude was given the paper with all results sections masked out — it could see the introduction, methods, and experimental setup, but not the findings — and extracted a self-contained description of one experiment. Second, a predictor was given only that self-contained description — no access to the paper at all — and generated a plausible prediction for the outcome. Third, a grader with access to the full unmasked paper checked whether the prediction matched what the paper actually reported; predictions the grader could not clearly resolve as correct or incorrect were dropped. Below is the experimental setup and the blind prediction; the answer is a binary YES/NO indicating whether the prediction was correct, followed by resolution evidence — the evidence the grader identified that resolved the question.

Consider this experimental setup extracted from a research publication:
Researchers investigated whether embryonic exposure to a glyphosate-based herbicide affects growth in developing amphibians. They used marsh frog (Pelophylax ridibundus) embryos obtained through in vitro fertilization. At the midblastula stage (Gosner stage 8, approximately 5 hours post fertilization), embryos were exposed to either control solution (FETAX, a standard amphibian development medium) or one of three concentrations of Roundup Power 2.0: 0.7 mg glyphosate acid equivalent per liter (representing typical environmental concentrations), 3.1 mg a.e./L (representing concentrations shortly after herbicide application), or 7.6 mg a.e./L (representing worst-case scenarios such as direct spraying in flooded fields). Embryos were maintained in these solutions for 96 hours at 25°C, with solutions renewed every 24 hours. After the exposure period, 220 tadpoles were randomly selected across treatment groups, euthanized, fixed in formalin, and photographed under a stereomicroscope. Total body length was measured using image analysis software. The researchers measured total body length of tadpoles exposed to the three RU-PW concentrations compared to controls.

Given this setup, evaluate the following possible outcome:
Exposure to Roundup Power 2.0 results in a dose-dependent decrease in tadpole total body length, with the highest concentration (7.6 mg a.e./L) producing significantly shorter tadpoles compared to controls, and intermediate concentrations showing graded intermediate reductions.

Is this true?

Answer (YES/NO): NO